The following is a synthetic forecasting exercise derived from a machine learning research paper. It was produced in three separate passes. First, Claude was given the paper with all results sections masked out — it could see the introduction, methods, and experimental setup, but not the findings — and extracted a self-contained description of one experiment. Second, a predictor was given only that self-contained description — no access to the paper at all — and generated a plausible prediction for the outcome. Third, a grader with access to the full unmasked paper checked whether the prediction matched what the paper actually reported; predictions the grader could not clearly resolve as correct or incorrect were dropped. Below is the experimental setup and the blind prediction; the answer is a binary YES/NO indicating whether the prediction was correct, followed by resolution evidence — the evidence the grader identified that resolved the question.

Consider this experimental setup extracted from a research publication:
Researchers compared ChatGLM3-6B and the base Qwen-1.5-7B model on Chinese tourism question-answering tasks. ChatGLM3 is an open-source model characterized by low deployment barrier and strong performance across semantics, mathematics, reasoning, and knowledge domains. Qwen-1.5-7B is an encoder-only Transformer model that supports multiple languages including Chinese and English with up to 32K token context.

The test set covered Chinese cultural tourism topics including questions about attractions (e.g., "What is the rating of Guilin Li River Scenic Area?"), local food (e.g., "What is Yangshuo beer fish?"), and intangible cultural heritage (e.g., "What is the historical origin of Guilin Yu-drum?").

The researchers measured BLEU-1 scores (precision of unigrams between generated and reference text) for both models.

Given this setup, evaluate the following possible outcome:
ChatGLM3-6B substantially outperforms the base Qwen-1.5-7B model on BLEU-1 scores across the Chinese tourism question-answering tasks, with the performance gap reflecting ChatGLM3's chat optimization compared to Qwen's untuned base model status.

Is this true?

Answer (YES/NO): NO